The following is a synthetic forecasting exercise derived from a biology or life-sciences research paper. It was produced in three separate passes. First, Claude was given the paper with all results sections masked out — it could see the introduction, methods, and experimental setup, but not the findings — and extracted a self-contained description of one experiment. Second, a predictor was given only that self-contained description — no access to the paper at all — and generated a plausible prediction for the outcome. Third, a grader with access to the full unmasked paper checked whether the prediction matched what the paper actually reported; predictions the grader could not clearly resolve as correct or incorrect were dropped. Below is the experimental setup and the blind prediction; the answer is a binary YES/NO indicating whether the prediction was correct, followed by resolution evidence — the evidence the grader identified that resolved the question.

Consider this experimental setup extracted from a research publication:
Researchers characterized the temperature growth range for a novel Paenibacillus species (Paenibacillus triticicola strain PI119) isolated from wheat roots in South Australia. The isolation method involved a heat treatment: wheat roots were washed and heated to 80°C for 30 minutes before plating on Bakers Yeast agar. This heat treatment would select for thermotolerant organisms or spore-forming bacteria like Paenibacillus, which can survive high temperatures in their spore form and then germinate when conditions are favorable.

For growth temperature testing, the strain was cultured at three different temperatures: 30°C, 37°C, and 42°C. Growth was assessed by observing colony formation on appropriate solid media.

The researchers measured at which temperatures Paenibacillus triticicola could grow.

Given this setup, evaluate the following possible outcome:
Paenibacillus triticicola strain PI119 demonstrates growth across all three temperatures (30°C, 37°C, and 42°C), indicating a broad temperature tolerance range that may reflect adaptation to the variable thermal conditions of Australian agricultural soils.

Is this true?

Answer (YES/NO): NO